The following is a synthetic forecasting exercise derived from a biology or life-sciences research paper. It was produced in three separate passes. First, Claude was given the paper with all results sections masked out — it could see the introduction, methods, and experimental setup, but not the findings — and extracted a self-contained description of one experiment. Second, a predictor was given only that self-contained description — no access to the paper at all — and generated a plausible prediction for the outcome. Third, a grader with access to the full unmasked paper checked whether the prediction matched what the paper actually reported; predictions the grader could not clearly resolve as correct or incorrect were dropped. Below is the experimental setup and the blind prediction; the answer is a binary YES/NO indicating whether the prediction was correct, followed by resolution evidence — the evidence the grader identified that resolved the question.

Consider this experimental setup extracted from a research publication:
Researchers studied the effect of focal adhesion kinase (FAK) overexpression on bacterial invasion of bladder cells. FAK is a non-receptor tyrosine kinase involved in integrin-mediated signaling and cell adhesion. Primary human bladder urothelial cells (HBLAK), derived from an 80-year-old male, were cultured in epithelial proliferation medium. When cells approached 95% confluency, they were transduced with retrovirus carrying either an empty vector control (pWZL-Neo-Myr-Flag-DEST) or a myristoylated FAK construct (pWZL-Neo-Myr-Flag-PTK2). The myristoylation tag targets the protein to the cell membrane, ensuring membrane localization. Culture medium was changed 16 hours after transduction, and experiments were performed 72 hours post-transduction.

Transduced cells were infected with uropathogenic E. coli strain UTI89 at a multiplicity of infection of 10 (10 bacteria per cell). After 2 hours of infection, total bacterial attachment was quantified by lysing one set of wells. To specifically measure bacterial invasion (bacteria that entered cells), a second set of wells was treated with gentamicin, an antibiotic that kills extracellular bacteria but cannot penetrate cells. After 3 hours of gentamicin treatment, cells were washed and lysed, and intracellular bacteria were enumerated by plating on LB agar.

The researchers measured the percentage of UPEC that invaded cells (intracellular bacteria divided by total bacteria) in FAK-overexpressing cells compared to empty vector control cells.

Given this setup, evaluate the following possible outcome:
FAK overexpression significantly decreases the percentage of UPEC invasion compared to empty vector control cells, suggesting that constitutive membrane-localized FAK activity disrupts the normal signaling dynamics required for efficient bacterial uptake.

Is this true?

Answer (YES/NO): NO